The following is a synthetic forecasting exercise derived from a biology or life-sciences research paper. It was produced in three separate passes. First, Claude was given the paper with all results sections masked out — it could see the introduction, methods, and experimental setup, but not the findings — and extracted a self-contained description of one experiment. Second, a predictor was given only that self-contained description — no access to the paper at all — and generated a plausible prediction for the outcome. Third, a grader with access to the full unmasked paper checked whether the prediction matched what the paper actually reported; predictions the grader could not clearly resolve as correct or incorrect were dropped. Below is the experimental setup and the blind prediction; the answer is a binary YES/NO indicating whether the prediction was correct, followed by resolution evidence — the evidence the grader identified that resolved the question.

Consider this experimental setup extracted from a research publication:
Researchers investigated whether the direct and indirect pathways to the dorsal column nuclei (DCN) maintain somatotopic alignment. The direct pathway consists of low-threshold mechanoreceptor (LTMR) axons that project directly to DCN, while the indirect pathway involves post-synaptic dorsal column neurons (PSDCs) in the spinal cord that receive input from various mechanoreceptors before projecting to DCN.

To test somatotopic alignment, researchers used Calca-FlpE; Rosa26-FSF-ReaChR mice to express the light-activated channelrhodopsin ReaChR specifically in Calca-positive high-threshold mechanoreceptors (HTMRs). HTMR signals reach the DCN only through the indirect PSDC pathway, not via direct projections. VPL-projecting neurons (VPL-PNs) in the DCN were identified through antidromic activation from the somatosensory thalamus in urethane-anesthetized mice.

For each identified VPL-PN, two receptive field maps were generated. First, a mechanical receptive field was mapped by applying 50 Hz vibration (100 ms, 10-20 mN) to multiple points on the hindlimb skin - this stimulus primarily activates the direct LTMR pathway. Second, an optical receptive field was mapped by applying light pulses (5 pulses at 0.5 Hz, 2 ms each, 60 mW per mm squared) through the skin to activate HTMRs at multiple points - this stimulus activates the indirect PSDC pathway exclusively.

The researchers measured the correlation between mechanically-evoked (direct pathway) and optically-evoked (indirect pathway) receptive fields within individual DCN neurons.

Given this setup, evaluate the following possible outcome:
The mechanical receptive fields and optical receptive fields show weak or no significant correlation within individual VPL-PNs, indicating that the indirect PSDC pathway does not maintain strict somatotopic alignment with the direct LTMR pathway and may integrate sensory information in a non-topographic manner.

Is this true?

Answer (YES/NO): NO